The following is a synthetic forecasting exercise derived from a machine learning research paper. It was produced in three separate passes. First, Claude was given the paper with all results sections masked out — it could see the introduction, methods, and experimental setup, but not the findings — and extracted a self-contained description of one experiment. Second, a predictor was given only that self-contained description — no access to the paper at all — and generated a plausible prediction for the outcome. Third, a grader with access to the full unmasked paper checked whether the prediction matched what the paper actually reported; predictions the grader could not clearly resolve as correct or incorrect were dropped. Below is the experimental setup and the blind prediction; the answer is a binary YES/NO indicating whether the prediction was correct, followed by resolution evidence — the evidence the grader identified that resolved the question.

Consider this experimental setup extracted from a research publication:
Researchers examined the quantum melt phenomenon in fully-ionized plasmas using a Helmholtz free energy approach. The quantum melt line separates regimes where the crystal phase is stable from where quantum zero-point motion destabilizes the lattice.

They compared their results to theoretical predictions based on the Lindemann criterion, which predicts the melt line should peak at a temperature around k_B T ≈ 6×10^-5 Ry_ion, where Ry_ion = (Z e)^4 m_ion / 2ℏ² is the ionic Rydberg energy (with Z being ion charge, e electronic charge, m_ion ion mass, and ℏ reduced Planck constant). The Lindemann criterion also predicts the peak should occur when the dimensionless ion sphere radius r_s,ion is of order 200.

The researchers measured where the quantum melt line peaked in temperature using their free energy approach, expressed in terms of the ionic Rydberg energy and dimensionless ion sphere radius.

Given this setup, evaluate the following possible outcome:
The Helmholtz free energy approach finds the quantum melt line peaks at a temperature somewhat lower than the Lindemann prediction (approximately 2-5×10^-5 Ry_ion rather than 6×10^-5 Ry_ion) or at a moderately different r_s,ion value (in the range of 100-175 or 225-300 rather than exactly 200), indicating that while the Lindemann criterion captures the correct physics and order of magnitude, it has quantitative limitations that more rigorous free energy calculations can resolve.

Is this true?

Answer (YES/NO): NO